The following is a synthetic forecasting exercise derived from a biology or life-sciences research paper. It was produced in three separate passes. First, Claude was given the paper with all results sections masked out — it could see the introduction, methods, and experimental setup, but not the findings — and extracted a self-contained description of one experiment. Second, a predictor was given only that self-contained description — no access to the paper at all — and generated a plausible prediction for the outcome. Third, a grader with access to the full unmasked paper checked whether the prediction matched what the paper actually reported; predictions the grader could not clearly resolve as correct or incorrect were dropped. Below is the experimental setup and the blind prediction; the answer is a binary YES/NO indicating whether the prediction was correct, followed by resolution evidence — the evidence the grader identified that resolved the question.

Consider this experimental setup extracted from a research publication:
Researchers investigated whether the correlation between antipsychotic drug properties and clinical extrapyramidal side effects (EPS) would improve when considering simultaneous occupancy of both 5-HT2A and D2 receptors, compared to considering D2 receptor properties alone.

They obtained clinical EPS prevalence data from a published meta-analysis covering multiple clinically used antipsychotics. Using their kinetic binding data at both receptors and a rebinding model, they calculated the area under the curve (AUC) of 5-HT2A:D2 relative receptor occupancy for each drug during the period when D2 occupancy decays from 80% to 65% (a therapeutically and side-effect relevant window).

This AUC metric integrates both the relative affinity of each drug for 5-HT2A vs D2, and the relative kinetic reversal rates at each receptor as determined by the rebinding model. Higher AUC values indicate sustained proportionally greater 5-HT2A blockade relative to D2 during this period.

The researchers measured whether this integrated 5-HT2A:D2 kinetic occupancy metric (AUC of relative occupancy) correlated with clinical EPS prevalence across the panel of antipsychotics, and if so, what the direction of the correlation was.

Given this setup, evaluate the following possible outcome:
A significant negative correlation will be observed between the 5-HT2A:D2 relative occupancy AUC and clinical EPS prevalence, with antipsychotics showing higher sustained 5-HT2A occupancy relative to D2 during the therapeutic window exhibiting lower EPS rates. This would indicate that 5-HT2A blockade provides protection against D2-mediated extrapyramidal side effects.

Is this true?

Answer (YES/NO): NO